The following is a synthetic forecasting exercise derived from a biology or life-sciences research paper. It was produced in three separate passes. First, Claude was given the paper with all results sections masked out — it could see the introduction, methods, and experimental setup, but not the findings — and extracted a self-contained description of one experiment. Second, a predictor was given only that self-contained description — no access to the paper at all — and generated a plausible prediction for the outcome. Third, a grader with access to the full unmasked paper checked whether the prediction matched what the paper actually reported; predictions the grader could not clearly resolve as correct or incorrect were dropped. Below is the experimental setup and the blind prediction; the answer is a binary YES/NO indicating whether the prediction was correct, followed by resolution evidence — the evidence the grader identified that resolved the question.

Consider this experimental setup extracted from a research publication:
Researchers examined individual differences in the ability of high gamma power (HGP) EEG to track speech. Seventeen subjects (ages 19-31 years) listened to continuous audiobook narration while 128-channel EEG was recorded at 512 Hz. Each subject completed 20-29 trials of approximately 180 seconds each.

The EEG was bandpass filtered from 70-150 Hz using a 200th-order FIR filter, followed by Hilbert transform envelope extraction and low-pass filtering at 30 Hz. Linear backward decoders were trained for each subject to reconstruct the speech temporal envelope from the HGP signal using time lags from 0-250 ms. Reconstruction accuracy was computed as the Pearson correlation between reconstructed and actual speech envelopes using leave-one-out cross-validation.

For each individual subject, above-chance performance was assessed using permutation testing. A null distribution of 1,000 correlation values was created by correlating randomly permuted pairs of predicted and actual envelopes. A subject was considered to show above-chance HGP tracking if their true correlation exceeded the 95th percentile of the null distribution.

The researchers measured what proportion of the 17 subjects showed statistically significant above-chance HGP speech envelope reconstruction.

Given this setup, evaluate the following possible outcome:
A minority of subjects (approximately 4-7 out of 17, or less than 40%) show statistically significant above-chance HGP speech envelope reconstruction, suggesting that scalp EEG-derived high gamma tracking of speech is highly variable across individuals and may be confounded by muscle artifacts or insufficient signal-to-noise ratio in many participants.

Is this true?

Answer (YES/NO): NO